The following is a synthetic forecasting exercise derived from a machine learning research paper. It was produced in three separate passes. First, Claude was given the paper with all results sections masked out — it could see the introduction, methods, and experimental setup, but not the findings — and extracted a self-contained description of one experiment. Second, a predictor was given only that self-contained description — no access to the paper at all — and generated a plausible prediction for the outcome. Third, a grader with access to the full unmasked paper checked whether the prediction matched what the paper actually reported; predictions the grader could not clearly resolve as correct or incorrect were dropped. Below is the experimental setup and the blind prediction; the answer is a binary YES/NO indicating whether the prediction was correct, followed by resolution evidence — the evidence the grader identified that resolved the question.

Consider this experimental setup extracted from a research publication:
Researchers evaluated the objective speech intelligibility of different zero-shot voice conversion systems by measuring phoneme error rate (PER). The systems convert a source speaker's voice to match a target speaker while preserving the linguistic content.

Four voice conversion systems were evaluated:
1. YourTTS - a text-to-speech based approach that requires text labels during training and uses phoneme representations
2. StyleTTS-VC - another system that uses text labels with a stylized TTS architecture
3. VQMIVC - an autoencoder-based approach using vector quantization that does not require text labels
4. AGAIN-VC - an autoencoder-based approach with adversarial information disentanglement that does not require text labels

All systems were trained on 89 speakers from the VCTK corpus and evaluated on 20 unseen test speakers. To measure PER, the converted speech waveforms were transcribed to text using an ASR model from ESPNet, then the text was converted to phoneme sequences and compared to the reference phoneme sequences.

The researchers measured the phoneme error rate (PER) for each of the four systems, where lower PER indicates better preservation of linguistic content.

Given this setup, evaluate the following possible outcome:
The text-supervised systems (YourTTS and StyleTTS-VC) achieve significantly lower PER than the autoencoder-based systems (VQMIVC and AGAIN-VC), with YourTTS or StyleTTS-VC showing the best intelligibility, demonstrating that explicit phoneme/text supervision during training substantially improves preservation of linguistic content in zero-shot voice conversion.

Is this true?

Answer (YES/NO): YES